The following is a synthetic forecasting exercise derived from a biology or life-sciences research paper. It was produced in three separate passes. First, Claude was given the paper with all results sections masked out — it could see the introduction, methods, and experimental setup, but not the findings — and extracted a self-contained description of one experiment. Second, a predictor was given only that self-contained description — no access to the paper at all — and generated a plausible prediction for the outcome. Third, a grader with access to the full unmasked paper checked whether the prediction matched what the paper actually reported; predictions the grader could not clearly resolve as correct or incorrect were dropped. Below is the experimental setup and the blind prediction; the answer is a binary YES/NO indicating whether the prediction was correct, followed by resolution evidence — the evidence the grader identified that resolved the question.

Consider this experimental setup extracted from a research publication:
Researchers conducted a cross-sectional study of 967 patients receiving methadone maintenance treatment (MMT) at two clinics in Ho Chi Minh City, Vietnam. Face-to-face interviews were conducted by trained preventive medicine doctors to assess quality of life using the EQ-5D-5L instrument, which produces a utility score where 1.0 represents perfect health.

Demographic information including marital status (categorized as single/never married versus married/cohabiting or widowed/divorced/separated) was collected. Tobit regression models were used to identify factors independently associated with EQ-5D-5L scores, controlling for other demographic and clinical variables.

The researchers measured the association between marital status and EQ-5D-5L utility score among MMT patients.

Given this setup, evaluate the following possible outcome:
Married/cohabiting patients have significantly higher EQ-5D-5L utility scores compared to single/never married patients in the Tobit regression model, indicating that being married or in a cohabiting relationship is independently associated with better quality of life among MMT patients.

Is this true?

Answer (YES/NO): NO